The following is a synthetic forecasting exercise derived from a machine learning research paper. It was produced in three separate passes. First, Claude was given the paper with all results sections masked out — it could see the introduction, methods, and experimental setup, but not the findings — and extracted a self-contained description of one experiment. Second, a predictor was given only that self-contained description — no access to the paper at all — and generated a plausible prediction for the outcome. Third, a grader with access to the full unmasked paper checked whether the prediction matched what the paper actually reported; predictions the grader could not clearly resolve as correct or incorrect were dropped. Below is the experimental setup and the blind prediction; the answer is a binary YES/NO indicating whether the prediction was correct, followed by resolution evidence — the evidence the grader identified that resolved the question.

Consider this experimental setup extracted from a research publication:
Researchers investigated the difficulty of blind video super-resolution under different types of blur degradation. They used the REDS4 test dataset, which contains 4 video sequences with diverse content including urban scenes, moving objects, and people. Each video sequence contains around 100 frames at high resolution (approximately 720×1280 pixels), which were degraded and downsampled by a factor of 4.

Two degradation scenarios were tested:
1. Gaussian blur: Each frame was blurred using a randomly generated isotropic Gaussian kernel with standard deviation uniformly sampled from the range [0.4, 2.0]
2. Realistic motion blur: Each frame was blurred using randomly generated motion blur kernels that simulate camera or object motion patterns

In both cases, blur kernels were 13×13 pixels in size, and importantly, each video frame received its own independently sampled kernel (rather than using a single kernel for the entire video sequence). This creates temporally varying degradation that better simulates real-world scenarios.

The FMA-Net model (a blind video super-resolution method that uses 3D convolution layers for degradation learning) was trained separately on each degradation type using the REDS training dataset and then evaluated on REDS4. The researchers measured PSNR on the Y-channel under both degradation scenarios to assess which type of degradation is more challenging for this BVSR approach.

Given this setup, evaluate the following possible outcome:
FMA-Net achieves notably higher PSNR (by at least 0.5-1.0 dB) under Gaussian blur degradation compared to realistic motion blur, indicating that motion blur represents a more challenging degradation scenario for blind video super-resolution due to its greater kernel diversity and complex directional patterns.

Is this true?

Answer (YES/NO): NO